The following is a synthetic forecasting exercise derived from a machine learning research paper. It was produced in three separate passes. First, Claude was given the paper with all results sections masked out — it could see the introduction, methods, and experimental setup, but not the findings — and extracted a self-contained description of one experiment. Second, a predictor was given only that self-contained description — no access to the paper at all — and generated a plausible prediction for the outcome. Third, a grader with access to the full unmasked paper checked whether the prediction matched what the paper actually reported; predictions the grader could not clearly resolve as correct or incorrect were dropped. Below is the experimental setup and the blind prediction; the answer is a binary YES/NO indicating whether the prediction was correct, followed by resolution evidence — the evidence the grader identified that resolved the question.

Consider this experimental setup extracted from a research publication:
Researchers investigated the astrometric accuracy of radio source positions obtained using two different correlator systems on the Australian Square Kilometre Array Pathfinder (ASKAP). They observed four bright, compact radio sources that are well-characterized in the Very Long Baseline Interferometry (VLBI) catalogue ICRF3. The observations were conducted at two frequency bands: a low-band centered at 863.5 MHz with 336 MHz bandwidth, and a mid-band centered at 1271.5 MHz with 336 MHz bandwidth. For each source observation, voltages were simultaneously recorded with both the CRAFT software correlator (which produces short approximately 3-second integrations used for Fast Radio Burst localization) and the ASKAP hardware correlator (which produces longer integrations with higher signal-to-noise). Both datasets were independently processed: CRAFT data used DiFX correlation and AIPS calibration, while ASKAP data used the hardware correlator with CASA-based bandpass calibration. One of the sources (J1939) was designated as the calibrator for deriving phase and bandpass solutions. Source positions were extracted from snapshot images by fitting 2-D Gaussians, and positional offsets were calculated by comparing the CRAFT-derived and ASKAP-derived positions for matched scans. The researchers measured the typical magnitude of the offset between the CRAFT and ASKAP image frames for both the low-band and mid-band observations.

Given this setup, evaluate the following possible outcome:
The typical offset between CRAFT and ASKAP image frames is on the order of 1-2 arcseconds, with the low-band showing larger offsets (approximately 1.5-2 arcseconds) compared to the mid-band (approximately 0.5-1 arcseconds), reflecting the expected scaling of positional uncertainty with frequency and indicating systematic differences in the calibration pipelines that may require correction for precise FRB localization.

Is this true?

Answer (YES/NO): NO